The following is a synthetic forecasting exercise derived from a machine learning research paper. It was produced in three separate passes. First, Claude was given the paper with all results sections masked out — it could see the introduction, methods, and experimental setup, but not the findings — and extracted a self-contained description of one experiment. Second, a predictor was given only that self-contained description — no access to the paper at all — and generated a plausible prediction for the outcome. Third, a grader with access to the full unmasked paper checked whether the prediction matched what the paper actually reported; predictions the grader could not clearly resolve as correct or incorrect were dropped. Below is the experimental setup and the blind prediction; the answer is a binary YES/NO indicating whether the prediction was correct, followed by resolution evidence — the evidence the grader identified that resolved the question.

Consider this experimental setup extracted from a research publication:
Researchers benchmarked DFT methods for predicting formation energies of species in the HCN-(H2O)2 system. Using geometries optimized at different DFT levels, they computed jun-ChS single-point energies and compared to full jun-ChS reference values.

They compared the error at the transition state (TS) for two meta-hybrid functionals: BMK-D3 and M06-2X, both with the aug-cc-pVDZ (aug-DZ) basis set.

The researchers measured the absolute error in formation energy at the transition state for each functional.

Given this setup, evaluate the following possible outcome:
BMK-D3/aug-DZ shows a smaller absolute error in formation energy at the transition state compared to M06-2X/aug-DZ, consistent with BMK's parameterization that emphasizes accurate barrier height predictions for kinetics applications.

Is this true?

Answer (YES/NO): YES